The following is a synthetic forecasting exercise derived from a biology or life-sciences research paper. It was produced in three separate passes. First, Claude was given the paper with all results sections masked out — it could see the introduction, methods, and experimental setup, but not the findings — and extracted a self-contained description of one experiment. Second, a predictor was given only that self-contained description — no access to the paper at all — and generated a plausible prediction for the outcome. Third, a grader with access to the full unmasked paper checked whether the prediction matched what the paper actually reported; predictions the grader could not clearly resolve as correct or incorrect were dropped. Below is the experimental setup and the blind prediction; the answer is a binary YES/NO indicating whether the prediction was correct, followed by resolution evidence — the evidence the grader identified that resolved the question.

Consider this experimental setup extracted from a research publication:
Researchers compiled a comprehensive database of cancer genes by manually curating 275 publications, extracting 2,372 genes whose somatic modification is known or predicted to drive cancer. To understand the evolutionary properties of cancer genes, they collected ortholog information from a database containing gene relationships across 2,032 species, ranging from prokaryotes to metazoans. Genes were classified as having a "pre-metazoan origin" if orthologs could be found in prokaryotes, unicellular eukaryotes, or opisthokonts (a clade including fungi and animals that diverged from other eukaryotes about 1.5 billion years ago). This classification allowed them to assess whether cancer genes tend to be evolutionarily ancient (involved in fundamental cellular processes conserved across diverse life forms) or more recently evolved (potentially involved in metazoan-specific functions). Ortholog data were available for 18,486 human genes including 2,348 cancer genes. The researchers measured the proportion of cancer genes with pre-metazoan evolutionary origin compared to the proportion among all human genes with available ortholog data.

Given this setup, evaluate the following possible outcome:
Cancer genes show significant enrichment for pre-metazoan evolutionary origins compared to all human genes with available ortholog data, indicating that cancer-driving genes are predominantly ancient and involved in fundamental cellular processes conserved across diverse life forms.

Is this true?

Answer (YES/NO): YES